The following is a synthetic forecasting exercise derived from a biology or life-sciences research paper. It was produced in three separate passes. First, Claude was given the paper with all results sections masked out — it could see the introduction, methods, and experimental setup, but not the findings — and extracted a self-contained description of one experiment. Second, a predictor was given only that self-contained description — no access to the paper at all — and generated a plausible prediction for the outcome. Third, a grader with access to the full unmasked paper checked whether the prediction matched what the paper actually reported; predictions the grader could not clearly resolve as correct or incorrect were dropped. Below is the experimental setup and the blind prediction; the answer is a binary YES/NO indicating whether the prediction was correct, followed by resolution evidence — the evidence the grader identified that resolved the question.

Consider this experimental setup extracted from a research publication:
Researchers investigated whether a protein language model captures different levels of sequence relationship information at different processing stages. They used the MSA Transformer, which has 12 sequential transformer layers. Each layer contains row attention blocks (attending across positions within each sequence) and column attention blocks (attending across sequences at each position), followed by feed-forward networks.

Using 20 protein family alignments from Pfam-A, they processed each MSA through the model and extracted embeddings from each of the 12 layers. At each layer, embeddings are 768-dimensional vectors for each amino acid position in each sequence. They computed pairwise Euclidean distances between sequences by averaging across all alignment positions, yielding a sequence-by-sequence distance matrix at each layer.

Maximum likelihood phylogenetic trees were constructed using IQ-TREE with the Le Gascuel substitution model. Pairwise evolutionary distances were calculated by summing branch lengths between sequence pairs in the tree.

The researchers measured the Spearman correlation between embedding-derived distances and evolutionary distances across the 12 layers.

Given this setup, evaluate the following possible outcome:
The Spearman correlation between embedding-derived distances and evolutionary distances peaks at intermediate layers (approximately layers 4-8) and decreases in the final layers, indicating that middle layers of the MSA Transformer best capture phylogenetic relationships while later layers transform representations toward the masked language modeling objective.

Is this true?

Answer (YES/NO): NO